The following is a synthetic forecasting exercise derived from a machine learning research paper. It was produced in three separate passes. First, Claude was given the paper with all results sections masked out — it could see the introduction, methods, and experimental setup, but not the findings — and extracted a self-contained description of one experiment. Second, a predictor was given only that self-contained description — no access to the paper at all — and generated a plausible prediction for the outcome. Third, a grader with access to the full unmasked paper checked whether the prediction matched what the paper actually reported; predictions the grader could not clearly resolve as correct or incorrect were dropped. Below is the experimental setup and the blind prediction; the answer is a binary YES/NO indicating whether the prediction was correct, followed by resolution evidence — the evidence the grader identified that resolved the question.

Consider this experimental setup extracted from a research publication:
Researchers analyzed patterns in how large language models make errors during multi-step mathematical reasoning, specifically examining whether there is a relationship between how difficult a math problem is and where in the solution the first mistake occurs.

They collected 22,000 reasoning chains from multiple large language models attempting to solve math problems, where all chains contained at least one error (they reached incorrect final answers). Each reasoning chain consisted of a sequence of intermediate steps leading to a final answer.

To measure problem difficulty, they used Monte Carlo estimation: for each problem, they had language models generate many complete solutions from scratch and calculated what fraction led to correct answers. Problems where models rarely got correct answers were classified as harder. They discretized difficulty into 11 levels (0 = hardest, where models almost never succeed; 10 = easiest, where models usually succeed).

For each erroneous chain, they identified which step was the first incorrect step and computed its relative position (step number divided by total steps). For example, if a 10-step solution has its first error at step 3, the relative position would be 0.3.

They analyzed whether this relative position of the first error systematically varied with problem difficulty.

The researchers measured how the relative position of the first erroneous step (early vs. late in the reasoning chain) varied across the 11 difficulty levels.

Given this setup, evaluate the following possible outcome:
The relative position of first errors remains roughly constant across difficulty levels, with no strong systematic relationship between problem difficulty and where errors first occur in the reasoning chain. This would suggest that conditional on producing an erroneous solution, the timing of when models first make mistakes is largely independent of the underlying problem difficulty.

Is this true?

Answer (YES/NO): NO